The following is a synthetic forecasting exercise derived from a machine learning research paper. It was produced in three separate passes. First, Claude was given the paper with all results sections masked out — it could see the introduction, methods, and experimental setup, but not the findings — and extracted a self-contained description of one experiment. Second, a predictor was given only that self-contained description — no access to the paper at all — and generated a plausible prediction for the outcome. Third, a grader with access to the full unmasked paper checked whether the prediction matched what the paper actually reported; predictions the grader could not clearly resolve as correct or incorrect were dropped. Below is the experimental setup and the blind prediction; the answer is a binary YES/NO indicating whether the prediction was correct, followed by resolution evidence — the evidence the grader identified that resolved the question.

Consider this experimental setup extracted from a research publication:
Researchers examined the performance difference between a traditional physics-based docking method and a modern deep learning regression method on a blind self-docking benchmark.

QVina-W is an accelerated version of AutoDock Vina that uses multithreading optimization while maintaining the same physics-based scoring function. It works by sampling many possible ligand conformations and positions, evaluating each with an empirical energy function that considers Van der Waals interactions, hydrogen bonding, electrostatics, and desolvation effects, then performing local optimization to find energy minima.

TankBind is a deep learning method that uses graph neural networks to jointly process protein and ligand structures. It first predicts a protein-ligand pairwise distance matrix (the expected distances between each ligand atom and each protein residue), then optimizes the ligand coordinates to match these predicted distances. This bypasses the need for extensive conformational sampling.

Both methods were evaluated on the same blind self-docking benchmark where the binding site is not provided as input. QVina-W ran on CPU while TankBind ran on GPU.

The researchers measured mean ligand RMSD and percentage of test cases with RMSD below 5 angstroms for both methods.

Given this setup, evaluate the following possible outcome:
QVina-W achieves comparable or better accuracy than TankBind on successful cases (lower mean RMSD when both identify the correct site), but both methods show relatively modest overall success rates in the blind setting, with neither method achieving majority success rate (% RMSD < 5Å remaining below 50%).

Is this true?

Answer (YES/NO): NO